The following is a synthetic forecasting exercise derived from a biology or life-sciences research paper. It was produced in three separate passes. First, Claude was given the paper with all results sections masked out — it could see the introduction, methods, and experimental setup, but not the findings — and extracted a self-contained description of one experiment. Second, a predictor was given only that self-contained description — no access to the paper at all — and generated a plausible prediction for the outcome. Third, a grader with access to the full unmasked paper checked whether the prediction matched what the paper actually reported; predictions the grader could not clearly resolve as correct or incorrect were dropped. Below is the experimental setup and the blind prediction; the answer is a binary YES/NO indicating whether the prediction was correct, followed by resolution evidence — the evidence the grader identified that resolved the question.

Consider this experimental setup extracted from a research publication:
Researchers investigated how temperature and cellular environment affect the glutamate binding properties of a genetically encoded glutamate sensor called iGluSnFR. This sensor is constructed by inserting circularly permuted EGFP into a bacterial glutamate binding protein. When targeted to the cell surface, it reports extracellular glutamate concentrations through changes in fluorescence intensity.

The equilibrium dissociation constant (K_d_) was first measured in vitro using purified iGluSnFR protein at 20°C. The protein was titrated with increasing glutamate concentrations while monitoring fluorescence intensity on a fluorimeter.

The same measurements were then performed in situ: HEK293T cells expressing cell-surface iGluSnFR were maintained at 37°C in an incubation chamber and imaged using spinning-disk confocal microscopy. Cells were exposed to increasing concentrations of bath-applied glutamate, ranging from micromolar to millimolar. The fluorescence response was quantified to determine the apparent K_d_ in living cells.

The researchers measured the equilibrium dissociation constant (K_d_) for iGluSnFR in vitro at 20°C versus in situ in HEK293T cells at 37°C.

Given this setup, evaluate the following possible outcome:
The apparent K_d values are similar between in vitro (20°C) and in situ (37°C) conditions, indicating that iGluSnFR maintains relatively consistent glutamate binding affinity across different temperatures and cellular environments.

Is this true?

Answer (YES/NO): NO